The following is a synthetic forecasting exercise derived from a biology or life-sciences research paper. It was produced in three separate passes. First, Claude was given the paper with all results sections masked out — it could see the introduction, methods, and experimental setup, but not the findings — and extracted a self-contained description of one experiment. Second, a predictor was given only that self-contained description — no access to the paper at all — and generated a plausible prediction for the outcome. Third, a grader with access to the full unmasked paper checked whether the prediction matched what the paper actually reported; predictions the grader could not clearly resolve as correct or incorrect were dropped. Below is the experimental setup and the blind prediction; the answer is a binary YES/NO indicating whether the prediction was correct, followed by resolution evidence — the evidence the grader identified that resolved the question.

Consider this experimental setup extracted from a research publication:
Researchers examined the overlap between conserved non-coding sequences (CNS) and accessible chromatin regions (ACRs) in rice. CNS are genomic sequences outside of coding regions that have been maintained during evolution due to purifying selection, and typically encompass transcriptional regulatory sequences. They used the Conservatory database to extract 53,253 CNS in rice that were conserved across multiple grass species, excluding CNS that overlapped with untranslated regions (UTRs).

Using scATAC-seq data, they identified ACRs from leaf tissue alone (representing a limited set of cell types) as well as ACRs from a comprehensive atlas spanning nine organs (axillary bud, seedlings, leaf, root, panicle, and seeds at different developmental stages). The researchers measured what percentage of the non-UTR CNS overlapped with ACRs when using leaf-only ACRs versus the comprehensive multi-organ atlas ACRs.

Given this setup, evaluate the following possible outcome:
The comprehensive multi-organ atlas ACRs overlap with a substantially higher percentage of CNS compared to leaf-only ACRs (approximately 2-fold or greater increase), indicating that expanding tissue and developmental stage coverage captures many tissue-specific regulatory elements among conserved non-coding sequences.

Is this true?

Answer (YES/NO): YES